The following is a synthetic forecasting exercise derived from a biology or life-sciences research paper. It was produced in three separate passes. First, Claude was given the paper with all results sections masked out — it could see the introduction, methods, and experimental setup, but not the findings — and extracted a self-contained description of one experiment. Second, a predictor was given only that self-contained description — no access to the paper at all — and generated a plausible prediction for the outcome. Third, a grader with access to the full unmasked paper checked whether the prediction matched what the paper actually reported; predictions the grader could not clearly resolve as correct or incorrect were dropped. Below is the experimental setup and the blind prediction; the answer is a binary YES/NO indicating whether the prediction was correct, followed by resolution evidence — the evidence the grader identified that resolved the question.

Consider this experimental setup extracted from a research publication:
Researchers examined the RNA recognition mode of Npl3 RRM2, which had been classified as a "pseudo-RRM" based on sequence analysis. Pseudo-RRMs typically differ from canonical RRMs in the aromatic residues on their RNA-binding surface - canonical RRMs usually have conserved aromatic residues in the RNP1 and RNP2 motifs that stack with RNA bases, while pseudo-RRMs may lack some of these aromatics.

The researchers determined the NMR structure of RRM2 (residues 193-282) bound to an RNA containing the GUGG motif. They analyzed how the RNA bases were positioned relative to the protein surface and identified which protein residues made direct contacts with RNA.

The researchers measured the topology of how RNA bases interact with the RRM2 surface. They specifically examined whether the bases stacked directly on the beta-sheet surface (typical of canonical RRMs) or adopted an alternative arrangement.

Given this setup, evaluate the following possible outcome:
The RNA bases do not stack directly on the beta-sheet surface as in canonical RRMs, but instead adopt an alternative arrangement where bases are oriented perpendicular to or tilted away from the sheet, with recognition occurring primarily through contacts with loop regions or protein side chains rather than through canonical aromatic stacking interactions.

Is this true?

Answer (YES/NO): NO